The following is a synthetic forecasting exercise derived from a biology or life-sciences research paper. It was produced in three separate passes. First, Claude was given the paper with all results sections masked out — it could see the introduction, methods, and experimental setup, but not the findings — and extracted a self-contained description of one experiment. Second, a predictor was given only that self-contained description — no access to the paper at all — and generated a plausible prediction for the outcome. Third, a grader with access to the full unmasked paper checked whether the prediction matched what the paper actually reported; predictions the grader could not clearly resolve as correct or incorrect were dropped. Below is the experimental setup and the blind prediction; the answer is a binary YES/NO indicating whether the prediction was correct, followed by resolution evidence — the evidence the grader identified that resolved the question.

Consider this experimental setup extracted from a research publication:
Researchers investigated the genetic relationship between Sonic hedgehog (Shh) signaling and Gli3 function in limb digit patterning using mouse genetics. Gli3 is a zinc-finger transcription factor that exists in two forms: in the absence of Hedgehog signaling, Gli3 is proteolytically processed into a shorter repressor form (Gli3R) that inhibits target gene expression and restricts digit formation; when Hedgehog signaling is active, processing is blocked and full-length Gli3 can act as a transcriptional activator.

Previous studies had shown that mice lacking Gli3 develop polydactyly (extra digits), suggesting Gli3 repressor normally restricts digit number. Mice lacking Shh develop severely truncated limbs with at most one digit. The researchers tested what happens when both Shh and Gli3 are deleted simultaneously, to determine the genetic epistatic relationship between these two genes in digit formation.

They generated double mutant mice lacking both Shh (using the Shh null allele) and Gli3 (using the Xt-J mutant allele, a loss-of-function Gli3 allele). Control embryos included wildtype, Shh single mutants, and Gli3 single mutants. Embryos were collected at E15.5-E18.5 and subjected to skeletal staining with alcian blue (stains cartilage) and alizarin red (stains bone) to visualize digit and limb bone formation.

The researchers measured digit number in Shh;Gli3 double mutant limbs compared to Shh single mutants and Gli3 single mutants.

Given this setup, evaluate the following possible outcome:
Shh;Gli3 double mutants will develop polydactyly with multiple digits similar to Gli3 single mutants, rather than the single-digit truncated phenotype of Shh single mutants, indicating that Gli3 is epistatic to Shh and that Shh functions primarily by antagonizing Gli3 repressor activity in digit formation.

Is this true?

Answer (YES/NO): YES